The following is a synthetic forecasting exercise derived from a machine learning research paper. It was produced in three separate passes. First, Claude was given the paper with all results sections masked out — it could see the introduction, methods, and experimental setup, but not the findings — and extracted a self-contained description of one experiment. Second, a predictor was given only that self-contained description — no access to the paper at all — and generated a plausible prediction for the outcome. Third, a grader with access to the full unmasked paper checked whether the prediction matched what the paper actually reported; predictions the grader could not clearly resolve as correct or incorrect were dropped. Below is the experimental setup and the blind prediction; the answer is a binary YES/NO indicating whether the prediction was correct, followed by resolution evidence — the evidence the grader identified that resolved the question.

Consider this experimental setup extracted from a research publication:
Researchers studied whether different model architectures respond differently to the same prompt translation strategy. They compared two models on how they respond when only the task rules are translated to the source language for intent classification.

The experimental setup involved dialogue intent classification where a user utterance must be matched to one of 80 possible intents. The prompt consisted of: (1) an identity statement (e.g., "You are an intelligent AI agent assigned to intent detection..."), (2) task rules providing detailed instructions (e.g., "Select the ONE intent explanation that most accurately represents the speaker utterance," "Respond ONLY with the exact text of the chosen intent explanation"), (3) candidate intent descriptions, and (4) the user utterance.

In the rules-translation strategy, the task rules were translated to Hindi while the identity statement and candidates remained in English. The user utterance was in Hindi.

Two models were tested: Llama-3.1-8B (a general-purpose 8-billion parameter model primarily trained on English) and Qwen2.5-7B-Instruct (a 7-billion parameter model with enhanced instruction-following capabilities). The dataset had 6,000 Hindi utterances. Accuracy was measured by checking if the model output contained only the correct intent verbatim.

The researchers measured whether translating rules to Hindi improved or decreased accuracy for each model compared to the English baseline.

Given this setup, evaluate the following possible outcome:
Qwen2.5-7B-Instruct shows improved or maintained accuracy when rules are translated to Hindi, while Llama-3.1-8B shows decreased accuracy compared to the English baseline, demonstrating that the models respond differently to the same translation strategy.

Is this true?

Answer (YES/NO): YES